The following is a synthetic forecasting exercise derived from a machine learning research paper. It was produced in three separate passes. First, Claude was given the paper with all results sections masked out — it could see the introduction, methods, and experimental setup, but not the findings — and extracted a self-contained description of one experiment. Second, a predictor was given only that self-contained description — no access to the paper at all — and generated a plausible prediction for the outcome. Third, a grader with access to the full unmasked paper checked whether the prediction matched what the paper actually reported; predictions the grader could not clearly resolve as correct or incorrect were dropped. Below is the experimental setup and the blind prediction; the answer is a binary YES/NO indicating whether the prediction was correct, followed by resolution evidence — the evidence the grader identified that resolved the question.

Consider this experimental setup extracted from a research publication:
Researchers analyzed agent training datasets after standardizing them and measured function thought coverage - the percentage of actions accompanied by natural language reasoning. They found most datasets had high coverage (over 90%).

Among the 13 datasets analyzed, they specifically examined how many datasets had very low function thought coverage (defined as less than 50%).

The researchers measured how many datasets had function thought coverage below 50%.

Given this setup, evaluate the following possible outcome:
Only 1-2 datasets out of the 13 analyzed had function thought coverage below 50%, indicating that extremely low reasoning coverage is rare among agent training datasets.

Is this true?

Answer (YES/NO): YES